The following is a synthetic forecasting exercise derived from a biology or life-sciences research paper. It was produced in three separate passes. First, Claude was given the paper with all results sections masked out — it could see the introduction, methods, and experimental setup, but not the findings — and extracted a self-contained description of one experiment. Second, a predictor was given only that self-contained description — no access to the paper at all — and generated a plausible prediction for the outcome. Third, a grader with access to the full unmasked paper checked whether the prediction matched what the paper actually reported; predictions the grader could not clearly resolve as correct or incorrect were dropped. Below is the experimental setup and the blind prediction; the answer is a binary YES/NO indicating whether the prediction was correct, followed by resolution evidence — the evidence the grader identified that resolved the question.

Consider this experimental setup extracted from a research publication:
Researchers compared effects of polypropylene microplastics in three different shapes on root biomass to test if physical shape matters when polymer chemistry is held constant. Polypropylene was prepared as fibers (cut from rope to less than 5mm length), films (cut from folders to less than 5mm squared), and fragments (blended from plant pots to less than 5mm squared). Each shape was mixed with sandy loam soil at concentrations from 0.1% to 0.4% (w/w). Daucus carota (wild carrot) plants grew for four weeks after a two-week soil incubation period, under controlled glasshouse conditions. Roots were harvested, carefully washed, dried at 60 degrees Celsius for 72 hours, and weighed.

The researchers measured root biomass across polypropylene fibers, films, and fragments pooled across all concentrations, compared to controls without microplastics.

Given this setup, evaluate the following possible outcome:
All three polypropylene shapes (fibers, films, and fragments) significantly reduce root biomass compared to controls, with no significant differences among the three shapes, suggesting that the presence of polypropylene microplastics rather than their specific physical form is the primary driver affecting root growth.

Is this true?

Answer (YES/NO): NO